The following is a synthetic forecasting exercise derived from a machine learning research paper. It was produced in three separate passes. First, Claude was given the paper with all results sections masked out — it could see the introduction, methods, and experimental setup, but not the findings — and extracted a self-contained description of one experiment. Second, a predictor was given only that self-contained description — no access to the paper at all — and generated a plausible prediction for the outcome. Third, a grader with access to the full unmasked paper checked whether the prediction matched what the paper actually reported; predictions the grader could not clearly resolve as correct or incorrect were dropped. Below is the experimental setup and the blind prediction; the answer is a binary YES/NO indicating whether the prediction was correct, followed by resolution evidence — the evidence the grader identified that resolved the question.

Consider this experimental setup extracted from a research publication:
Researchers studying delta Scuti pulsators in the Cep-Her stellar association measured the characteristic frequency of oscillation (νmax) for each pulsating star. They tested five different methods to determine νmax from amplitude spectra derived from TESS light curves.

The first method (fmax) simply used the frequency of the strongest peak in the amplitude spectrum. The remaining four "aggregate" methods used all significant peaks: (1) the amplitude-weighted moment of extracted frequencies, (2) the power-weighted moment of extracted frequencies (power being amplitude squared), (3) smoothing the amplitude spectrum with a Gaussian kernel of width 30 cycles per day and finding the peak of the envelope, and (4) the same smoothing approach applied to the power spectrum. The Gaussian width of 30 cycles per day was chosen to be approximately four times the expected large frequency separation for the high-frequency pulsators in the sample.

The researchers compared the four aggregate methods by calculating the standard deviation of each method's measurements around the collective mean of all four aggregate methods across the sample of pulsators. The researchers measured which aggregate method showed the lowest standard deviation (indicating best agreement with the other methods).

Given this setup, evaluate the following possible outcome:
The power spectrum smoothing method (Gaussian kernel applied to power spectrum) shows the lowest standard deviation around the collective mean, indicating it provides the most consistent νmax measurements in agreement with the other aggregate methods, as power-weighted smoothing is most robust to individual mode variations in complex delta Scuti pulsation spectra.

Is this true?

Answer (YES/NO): NO